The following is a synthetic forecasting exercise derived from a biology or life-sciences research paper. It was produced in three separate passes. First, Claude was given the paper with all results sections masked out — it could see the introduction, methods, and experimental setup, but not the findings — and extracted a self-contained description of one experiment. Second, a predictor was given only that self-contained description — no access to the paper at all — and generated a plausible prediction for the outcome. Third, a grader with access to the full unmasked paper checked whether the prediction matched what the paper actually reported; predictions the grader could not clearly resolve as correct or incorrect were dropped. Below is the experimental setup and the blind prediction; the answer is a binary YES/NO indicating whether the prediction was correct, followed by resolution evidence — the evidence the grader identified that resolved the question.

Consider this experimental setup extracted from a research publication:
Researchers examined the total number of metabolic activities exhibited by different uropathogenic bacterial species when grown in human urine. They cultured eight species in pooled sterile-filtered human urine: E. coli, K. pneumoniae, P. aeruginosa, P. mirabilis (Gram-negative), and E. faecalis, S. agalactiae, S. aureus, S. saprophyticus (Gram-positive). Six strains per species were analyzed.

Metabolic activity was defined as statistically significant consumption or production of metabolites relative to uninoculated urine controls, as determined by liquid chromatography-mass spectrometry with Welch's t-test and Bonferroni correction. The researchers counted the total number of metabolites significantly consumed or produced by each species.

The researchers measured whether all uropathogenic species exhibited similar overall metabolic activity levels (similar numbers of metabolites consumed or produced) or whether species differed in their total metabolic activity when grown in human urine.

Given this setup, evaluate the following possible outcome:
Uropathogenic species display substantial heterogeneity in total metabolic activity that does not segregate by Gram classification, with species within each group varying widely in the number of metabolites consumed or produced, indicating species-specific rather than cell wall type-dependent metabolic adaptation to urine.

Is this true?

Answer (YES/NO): NO